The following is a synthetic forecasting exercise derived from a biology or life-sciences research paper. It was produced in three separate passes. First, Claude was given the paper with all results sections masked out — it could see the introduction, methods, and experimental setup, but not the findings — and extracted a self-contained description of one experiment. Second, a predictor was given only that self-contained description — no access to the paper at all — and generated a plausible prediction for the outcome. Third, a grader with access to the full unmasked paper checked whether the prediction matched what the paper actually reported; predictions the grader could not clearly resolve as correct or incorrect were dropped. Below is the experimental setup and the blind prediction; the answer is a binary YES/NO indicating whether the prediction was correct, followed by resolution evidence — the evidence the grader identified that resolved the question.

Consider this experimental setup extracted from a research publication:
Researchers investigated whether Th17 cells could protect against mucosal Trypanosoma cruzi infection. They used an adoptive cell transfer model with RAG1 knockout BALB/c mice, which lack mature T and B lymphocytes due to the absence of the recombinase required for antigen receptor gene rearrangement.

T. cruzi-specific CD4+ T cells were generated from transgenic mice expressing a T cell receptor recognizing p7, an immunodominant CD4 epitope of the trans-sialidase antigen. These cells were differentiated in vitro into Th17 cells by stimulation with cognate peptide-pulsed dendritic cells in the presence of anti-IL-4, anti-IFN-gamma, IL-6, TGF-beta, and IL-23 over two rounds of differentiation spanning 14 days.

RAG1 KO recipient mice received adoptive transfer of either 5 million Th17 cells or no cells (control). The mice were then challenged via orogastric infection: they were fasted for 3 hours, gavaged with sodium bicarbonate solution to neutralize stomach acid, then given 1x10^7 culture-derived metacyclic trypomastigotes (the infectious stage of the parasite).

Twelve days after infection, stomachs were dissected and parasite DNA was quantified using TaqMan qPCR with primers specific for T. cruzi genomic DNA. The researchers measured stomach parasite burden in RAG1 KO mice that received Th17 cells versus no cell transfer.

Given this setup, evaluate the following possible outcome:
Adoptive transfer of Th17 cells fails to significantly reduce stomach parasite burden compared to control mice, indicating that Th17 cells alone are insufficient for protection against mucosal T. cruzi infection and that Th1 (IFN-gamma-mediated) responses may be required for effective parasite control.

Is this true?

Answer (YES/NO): NO